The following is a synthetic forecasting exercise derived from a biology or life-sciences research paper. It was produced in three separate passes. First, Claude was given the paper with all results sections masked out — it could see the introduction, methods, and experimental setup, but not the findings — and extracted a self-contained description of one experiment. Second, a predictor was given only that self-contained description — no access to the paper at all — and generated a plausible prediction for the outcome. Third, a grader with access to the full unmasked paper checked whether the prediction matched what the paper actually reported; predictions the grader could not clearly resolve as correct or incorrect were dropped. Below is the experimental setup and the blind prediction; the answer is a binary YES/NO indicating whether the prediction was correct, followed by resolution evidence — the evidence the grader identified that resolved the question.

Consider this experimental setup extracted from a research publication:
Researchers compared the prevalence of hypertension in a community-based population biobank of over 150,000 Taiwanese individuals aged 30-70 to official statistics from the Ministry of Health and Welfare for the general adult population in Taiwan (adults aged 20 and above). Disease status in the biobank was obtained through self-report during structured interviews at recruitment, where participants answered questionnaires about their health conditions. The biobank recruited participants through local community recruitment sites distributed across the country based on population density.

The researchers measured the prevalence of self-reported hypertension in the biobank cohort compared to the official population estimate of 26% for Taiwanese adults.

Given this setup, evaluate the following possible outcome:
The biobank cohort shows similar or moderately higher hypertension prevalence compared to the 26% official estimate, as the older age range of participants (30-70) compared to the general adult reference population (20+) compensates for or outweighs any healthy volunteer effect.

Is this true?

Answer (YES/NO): NO